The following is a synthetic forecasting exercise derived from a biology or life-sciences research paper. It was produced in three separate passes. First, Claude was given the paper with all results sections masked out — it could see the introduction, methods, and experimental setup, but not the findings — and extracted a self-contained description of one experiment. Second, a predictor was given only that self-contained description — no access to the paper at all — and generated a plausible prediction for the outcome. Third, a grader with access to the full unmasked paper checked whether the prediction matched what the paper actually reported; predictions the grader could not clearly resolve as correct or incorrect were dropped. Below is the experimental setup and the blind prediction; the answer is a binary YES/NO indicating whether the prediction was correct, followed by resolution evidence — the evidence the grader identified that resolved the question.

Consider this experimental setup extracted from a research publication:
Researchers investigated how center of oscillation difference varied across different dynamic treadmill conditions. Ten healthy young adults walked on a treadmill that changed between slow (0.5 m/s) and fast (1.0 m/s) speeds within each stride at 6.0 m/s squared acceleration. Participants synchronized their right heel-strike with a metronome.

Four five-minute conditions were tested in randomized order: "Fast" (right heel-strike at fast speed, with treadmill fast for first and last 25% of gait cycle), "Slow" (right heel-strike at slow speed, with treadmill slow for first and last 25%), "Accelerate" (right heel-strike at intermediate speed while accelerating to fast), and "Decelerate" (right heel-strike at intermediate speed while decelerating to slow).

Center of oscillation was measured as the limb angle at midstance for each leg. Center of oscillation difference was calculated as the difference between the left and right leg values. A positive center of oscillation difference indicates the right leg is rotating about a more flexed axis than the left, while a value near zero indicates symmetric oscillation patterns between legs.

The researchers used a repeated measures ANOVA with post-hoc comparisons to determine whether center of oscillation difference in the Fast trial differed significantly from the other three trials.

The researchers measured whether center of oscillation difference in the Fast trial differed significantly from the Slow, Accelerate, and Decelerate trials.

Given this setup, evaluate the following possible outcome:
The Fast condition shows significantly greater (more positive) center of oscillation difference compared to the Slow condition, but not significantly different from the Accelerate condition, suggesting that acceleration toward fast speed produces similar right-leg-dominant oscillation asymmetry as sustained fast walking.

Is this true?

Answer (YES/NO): YES